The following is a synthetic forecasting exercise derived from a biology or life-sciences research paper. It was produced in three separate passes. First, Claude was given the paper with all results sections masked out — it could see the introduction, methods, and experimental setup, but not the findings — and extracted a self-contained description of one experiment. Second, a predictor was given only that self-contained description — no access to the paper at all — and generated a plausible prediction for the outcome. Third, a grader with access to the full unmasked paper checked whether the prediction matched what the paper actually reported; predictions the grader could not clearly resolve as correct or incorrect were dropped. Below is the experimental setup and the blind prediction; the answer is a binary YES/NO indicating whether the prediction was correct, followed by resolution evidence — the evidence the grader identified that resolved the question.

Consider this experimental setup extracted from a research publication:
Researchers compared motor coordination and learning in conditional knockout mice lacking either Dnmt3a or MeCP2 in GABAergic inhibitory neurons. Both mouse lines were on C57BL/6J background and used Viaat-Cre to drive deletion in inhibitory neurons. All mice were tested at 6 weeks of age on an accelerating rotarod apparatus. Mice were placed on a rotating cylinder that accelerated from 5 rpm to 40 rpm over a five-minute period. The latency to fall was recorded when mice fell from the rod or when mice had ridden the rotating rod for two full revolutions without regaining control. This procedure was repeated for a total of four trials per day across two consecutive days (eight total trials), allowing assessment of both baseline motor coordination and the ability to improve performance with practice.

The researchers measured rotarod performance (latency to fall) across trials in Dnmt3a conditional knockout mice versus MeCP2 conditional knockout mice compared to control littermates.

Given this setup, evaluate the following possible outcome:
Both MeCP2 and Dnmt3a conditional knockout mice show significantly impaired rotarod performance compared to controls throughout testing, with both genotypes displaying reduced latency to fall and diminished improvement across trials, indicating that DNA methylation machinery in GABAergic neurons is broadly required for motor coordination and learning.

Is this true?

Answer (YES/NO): NO